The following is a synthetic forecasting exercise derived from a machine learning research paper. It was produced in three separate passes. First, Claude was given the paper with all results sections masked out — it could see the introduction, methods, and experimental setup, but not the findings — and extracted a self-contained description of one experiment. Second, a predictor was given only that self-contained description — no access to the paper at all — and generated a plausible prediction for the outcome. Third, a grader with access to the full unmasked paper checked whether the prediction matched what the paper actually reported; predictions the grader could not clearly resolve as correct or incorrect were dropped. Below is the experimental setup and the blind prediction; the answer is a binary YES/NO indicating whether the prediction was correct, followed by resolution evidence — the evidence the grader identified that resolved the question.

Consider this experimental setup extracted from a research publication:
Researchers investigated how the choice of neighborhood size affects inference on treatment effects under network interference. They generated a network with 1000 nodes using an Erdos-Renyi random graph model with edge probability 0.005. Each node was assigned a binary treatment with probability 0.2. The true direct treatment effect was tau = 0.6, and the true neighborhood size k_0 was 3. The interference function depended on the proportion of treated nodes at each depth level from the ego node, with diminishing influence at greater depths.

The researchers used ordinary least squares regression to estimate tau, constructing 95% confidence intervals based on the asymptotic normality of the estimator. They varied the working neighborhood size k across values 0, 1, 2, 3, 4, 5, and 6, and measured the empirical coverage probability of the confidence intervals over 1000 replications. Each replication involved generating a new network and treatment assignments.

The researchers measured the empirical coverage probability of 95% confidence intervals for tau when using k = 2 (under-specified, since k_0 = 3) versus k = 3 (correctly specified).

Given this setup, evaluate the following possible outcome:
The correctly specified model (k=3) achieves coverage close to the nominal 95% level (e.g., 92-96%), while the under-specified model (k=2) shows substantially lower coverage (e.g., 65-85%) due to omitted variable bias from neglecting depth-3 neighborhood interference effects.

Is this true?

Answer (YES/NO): NO